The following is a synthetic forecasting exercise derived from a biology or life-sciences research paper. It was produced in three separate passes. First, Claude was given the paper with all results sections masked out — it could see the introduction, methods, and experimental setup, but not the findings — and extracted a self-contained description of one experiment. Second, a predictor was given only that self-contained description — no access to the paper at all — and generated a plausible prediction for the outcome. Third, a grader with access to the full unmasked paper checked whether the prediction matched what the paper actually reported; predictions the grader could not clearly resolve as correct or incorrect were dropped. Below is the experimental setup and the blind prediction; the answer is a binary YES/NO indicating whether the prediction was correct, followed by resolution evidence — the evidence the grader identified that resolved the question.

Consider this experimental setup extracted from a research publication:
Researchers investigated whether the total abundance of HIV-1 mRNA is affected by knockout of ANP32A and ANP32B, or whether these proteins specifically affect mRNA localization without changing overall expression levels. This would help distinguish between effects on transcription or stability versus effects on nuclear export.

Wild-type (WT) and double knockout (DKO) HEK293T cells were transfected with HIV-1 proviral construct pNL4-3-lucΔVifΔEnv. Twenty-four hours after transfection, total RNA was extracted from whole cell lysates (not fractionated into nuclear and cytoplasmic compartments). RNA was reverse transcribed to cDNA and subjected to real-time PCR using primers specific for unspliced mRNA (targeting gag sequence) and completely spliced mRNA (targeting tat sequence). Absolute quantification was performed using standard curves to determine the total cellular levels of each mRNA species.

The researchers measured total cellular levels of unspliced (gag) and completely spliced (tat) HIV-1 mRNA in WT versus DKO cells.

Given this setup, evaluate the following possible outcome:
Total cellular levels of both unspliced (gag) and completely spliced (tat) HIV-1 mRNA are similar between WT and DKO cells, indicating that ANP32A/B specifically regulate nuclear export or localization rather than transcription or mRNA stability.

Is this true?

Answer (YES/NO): NO